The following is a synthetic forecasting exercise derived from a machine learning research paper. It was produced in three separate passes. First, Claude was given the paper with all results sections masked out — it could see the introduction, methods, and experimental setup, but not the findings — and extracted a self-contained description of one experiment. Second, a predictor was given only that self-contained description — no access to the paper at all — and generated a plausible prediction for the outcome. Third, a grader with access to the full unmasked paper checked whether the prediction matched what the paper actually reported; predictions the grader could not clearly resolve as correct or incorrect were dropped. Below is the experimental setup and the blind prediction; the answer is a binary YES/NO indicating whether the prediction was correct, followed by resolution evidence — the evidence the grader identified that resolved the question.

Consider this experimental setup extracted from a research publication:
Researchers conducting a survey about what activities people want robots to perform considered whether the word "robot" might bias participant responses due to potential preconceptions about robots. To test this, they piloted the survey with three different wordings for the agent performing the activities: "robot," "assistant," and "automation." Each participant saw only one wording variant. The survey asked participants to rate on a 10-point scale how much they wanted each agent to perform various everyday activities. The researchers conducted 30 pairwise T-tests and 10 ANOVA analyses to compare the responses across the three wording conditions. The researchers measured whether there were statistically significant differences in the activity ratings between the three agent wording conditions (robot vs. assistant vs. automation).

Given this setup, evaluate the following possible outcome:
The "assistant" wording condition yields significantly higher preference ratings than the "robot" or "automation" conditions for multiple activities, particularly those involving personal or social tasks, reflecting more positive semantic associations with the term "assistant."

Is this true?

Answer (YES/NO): NO